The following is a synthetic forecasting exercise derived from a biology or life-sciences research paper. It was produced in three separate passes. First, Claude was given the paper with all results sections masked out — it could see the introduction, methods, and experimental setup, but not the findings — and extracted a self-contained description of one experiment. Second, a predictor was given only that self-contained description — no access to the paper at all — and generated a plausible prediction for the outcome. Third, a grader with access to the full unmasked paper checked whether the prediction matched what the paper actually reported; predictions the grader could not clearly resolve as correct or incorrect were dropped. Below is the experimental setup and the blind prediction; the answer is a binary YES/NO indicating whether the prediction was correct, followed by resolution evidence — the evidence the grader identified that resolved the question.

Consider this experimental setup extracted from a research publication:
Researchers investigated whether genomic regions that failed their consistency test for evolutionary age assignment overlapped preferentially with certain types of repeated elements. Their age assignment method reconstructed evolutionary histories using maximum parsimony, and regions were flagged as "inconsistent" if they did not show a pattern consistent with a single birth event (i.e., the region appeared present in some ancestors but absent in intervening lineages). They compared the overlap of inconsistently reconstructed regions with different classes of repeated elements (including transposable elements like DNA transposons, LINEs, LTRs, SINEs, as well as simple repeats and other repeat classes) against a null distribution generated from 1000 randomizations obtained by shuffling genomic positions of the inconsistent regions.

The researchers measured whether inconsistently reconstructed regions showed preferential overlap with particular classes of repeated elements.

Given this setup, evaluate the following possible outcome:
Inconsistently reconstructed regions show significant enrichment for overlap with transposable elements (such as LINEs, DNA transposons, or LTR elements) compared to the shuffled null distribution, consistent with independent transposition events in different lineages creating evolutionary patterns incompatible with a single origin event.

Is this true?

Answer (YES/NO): NO